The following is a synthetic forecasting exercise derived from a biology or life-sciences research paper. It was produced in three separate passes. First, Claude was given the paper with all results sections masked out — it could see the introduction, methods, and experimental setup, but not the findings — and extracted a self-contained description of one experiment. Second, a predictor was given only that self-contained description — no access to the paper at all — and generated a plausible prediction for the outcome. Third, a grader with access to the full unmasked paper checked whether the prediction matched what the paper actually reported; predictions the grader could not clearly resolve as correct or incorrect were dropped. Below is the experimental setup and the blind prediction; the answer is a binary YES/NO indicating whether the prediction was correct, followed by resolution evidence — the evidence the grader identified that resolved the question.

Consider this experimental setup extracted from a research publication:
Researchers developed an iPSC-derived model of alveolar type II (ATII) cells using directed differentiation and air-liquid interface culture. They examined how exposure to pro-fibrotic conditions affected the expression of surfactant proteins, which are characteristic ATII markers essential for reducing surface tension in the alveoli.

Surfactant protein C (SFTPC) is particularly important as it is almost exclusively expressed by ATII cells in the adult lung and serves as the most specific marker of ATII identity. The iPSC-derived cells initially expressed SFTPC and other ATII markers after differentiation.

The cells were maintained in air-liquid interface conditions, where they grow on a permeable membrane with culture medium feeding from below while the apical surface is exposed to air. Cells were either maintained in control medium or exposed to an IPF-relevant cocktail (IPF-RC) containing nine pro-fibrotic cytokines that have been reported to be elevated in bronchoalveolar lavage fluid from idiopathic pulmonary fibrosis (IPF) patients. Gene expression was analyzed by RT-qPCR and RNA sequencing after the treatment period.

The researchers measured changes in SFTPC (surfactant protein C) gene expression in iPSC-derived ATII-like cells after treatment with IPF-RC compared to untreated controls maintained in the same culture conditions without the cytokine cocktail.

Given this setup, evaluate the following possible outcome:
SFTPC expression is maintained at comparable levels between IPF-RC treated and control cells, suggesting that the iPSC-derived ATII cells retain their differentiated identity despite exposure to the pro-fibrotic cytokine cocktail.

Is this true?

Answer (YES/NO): NO